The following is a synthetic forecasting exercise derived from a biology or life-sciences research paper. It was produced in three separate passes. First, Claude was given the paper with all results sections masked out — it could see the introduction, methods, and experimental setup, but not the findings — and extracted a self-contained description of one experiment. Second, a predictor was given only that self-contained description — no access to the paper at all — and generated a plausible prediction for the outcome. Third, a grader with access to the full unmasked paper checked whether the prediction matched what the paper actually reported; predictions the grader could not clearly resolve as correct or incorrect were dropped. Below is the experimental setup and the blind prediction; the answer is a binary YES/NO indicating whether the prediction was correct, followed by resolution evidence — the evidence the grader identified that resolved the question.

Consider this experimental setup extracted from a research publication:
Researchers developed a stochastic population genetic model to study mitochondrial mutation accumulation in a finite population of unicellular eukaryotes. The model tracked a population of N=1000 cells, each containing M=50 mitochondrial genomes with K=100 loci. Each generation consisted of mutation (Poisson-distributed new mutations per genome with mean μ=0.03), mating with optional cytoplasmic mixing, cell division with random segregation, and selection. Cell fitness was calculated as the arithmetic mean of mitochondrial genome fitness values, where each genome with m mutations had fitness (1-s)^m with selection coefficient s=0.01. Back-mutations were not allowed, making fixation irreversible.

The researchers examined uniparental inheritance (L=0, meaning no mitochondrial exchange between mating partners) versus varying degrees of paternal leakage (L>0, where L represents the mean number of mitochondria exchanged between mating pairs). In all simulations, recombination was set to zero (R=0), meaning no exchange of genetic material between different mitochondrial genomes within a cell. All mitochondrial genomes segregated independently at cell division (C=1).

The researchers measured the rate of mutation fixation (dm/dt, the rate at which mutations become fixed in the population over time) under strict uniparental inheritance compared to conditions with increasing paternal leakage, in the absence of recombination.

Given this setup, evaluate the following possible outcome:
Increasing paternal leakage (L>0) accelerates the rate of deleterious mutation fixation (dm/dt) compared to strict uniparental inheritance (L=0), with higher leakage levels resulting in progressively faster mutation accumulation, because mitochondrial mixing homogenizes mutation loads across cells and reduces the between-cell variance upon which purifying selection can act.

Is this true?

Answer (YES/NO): YES